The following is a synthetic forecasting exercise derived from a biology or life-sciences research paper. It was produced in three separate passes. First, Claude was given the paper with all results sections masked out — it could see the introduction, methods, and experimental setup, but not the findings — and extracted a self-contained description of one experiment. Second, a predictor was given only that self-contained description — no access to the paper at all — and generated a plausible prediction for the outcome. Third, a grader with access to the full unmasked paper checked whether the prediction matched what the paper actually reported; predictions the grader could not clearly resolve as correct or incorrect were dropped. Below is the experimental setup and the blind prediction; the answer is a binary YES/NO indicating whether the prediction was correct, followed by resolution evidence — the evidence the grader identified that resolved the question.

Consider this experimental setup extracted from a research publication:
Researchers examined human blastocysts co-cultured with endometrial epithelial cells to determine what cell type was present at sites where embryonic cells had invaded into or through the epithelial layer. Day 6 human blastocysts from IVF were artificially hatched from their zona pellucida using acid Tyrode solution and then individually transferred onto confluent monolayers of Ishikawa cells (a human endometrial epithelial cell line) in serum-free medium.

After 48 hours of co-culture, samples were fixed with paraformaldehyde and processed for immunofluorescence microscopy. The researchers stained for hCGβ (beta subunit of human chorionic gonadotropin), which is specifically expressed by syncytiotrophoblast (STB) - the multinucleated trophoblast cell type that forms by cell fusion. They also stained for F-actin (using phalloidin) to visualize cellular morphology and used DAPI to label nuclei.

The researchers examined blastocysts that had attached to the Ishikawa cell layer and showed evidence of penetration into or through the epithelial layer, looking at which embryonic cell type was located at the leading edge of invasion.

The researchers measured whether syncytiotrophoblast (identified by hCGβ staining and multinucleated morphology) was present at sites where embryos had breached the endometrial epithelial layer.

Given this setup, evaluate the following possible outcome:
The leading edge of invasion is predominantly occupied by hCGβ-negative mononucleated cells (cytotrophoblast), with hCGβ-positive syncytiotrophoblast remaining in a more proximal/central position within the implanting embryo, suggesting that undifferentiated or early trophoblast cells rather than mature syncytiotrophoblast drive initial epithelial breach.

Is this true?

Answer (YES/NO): NO